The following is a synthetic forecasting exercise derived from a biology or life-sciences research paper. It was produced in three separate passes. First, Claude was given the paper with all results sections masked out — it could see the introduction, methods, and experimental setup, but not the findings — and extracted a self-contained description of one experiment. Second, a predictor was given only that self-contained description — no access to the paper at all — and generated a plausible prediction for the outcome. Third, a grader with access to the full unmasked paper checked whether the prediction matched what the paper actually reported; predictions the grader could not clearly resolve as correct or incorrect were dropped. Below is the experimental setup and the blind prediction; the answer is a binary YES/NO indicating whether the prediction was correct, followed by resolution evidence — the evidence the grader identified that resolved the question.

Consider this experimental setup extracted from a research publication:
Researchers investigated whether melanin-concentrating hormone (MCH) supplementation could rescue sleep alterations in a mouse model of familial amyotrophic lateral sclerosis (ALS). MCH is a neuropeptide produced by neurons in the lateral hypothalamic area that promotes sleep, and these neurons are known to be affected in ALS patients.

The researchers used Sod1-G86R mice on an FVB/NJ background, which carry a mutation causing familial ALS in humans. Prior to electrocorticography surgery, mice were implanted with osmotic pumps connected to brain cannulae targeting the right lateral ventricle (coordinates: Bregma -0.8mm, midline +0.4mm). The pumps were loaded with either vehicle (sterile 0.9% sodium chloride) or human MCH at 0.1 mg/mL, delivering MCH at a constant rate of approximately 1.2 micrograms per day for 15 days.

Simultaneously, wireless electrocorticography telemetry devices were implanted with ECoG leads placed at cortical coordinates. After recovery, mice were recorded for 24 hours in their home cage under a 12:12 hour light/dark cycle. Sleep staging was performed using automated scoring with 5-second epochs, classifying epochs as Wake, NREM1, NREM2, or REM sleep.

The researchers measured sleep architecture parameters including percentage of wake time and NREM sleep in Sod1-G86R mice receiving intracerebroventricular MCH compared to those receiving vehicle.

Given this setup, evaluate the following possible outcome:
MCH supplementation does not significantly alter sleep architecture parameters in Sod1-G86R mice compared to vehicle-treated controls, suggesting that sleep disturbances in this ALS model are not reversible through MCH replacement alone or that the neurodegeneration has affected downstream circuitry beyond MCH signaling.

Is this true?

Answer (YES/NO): NO